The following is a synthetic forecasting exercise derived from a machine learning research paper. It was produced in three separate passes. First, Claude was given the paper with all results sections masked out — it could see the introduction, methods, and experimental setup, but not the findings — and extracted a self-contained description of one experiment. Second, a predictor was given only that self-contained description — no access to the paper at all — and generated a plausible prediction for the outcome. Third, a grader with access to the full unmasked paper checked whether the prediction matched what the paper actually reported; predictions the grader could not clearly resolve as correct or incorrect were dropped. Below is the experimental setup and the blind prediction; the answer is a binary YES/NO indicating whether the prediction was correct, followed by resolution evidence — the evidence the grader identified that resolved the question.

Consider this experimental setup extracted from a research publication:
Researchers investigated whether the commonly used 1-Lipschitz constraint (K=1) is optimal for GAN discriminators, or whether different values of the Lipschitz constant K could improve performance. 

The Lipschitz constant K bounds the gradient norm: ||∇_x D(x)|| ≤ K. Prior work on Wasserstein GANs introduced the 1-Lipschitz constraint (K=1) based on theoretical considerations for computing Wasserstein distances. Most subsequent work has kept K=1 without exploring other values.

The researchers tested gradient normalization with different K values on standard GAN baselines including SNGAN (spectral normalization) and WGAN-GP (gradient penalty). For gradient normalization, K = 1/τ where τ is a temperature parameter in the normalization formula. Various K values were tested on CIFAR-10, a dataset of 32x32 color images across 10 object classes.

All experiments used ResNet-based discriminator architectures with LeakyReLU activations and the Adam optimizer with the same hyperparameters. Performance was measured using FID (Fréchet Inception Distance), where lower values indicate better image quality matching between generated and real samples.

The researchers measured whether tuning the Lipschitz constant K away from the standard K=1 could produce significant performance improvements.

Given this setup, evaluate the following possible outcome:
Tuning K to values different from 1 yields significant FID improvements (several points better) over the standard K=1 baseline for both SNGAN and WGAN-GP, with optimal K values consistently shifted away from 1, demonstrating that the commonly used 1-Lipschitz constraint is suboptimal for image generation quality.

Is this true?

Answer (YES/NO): NO